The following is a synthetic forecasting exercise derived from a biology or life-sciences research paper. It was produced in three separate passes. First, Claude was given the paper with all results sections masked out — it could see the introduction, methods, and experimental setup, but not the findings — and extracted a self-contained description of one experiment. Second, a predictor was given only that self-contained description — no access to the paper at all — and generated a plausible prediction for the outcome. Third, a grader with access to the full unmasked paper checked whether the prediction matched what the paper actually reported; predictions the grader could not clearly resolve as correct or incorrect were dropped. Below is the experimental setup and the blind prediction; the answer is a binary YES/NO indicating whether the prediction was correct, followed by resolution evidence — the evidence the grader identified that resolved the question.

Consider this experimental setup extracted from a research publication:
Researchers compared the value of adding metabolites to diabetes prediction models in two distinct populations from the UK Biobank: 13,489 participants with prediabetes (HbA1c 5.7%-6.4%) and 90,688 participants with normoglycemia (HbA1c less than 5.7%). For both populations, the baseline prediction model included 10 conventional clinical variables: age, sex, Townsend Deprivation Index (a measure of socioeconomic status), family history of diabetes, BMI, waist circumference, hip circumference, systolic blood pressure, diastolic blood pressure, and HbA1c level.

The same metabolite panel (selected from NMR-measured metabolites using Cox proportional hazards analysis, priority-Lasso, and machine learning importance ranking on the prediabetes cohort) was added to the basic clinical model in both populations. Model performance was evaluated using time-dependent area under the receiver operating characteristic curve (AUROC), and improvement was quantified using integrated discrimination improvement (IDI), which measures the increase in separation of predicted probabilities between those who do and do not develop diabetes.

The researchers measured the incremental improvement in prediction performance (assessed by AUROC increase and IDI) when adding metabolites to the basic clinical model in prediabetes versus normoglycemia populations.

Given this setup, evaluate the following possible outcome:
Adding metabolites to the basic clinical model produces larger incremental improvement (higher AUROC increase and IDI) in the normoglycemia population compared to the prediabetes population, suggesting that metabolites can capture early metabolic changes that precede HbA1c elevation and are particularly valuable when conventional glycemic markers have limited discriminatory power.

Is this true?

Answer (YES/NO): NO